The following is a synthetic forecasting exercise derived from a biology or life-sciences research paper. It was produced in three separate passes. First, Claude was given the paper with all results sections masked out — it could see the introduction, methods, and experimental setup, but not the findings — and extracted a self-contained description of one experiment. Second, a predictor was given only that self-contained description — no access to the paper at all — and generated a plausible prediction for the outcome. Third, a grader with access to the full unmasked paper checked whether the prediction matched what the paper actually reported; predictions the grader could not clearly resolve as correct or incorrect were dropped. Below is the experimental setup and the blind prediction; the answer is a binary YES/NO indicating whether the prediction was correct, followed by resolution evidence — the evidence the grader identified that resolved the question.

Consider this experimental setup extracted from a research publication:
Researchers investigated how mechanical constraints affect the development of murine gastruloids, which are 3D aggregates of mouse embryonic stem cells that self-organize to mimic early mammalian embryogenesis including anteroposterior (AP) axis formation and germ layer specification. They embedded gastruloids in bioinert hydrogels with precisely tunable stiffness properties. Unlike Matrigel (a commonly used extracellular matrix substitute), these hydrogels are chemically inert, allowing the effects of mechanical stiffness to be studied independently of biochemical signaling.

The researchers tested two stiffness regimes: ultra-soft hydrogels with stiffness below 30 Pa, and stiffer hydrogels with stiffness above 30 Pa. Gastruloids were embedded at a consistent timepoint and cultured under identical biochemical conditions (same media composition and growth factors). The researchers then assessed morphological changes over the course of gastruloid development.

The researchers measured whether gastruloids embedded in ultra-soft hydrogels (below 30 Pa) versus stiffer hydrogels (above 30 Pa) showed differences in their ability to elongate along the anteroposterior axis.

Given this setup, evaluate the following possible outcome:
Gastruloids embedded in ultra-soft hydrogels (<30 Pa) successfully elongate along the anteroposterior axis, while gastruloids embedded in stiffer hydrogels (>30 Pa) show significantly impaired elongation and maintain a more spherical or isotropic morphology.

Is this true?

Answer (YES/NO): YES